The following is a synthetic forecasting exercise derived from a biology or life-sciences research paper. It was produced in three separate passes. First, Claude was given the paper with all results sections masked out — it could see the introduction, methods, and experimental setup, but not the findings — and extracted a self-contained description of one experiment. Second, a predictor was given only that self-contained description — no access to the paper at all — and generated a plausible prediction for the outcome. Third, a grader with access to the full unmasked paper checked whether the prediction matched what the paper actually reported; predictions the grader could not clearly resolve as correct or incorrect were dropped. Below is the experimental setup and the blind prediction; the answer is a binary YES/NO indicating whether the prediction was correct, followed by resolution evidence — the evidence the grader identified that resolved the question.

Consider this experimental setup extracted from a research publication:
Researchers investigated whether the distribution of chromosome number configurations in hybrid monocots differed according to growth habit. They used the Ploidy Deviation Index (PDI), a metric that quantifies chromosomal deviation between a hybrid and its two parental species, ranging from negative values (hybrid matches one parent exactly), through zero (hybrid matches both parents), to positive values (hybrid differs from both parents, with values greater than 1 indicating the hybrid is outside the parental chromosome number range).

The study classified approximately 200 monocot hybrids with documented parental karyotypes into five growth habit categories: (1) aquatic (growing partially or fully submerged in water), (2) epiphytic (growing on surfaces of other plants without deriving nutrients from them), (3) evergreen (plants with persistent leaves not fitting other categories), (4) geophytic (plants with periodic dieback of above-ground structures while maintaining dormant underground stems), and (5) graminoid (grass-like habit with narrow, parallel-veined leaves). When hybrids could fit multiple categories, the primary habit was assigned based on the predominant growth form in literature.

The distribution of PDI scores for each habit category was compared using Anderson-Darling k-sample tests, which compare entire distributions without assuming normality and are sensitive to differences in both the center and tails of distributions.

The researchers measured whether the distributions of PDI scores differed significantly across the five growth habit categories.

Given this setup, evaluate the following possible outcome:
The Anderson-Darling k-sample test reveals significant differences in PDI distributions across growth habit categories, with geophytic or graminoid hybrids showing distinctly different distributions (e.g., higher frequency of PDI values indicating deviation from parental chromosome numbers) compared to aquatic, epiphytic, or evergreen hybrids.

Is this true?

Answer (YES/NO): NO